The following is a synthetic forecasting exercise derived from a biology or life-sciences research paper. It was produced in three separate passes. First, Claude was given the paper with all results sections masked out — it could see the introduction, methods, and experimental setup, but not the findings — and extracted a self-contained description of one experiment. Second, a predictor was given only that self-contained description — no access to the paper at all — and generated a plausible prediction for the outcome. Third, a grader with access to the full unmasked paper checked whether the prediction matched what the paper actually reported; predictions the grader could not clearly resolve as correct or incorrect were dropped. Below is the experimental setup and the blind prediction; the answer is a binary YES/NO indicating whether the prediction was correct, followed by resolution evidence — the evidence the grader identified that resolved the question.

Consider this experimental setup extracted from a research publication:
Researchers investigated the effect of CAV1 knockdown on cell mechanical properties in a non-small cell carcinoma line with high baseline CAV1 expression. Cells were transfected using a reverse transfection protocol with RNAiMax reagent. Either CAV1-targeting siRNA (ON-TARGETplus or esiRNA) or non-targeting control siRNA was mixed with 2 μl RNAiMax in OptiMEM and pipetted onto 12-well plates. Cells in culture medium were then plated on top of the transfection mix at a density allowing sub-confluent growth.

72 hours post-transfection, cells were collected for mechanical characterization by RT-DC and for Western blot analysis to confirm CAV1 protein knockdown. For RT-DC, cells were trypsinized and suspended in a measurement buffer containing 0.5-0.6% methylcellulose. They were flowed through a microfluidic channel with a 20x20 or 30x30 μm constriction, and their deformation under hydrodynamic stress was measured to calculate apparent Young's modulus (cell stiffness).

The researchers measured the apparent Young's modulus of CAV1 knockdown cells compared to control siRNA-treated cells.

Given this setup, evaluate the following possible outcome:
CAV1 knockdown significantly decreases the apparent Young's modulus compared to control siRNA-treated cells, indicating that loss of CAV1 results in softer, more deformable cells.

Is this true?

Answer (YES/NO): YES